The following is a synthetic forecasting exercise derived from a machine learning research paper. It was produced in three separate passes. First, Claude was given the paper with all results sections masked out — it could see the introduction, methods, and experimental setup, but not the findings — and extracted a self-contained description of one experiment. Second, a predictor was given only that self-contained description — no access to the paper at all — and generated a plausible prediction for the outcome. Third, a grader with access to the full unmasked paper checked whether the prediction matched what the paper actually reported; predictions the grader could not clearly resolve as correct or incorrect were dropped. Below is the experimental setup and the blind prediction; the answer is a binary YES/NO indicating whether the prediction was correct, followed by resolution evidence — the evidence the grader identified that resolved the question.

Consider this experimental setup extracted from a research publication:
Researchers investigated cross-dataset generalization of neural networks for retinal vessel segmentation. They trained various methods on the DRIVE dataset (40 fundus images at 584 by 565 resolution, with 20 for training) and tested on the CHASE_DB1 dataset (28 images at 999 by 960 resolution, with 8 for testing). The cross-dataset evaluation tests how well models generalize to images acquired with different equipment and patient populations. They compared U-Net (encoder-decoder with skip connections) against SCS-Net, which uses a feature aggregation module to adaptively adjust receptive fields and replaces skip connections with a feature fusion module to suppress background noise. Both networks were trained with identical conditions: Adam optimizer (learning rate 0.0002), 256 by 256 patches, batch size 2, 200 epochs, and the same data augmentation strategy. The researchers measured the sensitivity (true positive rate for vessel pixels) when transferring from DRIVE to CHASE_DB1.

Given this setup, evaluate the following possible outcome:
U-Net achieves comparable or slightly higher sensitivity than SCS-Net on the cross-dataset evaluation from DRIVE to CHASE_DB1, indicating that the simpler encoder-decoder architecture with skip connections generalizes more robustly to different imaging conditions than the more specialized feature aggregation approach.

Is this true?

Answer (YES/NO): NO